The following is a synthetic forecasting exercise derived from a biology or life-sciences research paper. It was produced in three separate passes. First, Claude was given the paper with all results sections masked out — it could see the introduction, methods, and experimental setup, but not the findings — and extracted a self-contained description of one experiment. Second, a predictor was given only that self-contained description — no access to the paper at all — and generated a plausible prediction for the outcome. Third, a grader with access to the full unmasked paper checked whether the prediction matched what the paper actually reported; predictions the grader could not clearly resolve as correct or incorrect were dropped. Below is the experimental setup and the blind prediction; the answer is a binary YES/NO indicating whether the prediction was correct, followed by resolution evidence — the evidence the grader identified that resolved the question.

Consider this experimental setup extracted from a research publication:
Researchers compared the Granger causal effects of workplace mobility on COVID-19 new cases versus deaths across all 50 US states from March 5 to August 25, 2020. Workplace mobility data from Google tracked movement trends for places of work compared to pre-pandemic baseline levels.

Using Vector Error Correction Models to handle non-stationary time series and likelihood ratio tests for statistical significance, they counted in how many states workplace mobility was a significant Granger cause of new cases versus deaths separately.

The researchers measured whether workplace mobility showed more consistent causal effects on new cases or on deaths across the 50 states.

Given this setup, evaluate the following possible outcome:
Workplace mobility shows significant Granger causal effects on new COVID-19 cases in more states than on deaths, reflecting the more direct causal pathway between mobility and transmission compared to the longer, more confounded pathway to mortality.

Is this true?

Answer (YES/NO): NO